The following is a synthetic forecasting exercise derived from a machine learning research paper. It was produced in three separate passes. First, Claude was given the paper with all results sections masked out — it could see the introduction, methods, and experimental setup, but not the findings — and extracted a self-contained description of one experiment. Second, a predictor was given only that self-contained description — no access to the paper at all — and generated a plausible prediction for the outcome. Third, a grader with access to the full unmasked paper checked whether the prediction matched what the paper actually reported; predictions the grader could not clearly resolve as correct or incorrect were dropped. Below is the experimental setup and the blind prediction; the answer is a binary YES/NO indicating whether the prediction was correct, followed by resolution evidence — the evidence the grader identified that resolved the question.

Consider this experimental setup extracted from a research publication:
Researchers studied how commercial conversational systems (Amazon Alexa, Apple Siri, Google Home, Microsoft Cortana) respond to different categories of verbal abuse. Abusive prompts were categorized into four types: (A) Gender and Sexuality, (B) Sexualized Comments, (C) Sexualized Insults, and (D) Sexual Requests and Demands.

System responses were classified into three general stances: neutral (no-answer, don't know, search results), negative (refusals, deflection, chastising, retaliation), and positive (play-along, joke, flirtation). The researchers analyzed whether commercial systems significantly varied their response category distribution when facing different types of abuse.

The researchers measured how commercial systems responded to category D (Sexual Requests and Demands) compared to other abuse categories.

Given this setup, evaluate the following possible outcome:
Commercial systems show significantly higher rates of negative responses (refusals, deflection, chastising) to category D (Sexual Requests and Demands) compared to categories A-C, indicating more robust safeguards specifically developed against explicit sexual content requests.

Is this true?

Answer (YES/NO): NO